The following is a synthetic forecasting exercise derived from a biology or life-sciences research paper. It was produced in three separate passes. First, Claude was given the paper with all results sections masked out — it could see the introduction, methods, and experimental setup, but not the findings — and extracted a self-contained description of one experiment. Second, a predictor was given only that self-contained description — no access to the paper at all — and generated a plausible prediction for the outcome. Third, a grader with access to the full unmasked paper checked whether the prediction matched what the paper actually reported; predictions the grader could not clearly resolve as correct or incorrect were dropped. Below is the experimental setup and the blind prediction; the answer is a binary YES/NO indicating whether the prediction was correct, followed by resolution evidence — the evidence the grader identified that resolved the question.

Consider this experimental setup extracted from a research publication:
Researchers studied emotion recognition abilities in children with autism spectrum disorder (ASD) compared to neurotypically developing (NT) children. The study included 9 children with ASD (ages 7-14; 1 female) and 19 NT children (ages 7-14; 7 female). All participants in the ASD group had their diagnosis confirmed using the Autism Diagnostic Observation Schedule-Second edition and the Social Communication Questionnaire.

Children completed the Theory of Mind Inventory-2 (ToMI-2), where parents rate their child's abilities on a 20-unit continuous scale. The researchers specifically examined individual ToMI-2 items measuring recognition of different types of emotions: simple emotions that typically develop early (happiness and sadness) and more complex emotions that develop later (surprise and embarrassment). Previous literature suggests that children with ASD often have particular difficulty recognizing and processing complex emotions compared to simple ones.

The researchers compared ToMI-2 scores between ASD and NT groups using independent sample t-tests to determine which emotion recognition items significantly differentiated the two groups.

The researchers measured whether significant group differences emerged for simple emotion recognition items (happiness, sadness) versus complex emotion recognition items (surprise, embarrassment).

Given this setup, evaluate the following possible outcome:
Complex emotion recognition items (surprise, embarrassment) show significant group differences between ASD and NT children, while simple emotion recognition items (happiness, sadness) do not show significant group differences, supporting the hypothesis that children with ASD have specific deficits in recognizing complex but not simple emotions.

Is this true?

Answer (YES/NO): YES